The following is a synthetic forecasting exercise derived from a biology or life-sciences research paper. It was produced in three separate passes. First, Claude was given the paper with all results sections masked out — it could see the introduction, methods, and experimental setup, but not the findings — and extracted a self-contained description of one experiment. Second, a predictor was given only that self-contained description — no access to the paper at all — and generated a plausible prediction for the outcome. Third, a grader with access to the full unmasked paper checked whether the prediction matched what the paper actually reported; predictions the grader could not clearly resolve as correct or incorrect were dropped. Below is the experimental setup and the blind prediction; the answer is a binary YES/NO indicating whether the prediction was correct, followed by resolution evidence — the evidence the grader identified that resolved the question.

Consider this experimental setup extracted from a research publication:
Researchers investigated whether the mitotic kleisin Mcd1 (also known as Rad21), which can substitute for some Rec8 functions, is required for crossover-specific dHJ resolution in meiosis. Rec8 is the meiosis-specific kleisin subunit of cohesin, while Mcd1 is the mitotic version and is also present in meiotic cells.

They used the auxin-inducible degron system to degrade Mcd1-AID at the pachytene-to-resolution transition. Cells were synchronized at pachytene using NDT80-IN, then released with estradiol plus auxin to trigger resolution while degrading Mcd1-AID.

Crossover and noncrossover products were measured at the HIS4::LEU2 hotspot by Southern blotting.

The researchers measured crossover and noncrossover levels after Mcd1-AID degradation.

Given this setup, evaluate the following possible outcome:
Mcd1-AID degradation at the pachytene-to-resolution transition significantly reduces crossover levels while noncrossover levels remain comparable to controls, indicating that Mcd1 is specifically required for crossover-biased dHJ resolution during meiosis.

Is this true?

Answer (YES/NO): NO